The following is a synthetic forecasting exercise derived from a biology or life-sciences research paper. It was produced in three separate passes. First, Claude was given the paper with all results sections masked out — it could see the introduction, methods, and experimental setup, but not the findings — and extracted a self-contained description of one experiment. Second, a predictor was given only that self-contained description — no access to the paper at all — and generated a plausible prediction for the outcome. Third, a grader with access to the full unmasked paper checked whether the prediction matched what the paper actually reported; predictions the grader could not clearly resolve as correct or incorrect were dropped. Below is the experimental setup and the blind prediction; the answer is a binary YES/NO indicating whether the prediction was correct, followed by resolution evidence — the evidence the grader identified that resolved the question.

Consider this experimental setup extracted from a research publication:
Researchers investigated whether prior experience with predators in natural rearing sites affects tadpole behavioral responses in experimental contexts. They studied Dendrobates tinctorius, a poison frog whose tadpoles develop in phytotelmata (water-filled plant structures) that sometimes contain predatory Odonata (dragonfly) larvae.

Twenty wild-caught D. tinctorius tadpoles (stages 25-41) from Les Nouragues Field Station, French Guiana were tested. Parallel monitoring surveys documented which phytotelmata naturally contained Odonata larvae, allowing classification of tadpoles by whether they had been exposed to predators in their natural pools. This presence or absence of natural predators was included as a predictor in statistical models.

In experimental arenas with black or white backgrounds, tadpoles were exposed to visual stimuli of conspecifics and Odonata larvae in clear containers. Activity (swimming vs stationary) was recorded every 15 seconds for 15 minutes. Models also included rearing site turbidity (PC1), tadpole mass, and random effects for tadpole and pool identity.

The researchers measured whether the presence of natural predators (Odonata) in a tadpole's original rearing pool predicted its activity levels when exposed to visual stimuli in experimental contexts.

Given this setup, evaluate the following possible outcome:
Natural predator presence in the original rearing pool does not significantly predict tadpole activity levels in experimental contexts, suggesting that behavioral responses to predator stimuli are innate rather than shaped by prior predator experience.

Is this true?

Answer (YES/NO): YES